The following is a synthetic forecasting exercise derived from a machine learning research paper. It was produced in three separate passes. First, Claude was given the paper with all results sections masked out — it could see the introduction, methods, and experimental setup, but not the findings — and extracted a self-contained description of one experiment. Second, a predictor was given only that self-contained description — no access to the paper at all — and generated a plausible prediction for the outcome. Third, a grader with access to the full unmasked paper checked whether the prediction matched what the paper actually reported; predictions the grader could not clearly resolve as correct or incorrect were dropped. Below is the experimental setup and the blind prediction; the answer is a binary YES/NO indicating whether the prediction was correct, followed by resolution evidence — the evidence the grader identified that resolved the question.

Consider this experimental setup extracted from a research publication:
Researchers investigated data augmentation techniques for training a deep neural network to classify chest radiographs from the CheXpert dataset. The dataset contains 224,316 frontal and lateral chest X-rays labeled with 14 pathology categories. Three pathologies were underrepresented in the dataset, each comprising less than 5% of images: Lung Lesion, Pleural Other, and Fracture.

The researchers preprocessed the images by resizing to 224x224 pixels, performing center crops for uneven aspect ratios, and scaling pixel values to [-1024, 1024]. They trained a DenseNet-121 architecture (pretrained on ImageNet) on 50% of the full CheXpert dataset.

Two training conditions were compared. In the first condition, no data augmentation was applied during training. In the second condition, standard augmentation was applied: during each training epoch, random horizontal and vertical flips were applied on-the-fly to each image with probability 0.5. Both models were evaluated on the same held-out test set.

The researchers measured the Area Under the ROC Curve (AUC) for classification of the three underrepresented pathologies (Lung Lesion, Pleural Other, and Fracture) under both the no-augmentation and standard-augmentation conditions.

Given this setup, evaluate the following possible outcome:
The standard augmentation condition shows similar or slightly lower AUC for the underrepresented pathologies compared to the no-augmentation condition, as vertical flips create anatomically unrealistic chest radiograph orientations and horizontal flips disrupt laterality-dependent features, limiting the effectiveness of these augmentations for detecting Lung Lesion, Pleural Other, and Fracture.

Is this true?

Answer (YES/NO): YES